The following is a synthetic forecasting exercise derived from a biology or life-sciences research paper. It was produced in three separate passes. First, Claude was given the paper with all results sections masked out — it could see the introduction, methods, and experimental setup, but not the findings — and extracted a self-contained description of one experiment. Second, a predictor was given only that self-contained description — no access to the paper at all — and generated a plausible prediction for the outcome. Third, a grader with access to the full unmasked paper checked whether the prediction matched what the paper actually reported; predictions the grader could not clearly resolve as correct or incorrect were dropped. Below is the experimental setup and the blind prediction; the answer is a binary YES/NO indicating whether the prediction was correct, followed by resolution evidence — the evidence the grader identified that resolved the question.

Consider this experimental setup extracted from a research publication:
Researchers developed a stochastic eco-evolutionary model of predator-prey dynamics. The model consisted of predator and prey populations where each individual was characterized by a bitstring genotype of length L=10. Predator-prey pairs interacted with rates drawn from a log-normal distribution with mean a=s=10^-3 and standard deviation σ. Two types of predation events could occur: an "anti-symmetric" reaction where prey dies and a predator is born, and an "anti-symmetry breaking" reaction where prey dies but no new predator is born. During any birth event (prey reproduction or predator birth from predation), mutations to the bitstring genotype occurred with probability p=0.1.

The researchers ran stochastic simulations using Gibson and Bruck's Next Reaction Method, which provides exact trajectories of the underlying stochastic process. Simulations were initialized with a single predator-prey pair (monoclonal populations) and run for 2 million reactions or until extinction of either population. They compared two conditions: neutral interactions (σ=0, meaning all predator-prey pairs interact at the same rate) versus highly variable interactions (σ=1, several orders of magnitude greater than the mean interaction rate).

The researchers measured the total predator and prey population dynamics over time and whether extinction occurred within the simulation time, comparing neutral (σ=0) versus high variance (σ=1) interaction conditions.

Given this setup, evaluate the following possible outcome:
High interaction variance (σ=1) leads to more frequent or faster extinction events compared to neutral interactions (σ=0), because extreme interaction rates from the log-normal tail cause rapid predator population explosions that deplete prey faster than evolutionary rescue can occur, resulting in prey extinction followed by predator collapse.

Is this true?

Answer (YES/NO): NO